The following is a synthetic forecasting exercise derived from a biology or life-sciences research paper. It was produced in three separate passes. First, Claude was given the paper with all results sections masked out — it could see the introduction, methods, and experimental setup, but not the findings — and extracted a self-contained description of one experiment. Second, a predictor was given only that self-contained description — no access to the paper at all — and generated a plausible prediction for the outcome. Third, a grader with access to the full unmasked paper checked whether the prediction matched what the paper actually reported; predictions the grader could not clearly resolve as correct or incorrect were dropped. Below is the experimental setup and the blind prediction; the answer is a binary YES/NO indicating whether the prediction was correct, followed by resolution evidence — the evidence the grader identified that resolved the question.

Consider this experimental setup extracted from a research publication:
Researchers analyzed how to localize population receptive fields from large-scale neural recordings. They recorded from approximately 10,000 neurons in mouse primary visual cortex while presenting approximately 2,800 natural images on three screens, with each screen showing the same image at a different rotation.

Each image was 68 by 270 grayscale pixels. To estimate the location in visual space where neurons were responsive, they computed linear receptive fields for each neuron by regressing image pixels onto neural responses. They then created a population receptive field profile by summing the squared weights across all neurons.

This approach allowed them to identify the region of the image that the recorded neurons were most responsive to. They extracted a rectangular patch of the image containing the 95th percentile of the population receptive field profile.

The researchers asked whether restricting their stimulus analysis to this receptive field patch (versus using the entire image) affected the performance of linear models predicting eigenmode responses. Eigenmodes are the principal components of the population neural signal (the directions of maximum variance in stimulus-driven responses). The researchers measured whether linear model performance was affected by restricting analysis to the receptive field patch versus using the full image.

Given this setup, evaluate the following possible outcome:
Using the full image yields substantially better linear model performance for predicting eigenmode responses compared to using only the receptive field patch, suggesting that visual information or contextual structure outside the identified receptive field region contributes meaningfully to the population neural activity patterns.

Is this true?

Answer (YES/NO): NO